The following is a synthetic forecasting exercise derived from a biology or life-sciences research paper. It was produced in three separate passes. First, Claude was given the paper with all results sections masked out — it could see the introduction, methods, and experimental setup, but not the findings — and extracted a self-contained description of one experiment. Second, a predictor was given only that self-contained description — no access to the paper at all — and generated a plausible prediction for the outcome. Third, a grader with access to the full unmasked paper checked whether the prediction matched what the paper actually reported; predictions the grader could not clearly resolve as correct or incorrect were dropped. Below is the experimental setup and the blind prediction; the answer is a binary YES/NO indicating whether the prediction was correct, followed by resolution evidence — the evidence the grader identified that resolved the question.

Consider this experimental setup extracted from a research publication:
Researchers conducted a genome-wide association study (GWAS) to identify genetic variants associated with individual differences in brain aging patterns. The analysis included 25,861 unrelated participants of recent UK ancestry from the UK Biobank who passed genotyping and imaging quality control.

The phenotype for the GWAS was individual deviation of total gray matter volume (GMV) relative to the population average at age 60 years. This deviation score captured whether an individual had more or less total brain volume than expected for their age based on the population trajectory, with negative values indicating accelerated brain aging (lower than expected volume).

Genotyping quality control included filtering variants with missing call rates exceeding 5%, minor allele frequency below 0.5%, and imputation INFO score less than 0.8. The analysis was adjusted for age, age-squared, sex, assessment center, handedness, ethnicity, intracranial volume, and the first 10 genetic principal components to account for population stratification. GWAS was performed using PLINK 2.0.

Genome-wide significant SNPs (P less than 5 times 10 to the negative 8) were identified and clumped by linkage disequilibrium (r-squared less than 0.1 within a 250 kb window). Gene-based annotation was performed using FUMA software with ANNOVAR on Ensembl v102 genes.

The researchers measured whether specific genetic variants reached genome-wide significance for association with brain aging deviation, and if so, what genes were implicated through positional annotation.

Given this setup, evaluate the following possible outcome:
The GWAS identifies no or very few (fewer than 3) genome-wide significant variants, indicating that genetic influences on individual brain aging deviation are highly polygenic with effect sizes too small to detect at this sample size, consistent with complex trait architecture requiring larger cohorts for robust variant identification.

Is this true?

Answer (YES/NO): NO